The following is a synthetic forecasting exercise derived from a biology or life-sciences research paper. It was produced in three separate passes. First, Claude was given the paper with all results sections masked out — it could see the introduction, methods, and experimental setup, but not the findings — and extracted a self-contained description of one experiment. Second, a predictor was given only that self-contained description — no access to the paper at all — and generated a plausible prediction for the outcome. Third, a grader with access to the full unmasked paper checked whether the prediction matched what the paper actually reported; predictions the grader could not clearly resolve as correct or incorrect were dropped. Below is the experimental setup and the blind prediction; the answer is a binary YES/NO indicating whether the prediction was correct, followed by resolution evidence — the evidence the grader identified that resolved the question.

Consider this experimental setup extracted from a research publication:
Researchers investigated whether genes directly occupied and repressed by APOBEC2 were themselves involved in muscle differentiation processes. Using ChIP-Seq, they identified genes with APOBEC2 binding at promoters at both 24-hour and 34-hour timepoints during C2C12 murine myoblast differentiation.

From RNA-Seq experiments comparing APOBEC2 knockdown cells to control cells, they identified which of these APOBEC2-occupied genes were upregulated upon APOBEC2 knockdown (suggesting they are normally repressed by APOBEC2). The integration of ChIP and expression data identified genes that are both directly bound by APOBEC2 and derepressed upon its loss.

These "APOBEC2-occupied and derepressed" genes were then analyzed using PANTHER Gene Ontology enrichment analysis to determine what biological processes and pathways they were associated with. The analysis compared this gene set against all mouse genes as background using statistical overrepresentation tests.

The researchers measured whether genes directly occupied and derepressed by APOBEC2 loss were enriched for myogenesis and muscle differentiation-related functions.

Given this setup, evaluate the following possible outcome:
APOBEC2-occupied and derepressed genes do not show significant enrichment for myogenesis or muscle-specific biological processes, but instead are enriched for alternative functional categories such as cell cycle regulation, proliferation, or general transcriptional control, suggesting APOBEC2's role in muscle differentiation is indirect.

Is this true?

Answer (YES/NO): NO